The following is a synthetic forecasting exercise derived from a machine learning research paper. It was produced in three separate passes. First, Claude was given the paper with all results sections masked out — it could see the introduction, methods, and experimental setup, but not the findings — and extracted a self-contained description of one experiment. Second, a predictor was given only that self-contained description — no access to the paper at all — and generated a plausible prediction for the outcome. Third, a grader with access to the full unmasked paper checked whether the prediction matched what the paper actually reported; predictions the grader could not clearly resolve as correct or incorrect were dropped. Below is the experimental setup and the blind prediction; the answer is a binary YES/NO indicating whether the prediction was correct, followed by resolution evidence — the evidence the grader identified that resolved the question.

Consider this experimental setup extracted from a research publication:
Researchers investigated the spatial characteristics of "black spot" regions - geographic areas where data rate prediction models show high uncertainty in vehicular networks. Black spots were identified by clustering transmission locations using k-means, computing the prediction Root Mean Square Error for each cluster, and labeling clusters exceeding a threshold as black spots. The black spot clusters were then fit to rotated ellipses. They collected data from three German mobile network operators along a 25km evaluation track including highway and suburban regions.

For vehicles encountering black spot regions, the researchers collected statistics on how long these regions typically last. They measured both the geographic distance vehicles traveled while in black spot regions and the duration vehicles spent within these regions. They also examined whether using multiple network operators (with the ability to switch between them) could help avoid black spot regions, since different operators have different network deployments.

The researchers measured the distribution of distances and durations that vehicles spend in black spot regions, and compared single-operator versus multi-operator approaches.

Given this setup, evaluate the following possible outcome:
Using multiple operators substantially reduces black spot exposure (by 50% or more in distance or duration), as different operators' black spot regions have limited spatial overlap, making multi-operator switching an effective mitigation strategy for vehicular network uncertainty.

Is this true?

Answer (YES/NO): YES